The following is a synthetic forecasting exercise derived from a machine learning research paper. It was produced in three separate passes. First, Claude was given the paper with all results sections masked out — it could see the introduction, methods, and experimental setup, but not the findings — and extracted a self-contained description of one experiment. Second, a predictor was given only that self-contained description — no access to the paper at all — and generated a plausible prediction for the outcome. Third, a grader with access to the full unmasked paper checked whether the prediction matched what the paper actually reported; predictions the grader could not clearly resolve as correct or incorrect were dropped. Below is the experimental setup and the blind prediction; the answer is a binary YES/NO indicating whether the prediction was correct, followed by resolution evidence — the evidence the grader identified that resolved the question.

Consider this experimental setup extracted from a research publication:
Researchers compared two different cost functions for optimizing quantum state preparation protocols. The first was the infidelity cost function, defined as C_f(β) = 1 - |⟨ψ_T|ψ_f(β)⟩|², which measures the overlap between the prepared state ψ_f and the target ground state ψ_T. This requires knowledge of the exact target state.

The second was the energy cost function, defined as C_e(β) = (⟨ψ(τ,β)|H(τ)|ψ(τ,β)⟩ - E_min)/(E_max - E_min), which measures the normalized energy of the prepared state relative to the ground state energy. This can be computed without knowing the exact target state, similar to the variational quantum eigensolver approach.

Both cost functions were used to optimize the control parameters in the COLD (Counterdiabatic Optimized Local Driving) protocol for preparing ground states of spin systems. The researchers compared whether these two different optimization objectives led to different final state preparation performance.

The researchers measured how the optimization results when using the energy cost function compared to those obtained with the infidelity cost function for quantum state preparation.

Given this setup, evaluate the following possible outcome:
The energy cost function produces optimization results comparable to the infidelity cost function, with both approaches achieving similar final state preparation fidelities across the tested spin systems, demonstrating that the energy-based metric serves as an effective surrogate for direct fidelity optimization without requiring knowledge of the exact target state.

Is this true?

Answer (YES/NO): YES